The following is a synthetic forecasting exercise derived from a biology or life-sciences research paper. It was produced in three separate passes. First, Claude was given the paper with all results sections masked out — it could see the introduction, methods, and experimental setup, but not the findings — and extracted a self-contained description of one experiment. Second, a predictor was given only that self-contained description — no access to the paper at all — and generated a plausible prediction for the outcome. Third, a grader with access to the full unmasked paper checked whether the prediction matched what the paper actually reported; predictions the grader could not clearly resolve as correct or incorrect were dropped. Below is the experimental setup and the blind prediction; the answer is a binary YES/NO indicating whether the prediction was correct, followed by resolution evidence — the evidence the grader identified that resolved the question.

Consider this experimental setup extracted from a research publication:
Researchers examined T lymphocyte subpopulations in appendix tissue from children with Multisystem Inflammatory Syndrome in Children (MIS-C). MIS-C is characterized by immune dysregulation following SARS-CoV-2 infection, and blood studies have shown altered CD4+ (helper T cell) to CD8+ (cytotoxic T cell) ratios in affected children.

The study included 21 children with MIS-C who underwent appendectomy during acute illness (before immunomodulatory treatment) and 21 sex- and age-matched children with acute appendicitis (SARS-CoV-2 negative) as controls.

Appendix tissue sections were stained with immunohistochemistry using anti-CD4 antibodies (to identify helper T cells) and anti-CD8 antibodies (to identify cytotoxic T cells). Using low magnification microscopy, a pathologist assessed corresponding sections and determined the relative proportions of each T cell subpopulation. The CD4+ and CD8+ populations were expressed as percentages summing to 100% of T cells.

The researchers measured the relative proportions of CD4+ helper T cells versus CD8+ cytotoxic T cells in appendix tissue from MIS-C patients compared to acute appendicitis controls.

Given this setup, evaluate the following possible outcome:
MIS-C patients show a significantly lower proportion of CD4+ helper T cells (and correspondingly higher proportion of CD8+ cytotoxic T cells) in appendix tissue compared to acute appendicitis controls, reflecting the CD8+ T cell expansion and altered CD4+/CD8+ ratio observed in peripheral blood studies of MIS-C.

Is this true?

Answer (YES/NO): NO